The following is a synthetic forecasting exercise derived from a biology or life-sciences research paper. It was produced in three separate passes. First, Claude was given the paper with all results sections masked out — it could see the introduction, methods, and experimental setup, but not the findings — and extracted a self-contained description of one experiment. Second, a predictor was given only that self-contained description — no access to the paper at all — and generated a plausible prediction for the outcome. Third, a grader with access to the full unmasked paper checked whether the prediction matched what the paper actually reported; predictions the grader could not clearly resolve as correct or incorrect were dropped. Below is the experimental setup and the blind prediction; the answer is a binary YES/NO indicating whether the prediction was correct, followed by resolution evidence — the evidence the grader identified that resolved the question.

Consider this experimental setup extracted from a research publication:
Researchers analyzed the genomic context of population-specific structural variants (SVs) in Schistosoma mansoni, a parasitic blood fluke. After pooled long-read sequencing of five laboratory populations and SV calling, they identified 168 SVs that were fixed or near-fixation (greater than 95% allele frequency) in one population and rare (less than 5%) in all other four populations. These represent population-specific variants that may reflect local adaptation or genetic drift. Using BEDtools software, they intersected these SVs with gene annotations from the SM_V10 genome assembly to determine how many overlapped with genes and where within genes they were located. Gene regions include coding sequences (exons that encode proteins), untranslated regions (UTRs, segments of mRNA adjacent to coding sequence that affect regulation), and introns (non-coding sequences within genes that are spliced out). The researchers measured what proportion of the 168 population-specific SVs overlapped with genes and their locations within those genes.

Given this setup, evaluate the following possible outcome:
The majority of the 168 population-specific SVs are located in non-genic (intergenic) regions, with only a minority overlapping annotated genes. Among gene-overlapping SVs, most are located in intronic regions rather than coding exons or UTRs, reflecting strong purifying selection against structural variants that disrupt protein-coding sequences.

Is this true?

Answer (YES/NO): YES